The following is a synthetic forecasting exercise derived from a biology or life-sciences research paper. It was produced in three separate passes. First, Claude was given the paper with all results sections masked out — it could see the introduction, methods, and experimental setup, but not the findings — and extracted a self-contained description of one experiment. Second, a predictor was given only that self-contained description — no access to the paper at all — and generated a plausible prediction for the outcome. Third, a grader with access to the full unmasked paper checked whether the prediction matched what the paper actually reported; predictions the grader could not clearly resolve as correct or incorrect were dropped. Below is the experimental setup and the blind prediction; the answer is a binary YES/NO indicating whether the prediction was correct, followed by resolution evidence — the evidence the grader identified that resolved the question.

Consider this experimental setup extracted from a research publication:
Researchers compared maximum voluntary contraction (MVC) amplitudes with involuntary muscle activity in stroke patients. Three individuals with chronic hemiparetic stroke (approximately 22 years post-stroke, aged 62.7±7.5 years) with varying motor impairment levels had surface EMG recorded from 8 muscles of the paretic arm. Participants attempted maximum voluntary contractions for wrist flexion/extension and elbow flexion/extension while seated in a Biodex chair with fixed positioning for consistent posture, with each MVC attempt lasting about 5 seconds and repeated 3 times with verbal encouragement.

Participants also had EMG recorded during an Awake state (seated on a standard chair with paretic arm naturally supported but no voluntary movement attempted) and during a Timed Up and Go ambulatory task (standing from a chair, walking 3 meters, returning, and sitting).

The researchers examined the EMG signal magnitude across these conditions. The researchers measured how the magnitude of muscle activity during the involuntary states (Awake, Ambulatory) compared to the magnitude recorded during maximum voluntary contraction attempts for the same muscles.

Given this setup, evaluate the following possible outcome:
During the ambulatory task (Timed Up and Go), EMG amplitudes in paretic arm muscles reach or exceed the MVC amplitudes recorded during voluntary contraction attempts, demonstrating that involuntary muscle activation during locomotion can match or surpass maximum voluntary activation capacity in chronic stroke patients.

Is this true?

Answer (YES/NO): YES